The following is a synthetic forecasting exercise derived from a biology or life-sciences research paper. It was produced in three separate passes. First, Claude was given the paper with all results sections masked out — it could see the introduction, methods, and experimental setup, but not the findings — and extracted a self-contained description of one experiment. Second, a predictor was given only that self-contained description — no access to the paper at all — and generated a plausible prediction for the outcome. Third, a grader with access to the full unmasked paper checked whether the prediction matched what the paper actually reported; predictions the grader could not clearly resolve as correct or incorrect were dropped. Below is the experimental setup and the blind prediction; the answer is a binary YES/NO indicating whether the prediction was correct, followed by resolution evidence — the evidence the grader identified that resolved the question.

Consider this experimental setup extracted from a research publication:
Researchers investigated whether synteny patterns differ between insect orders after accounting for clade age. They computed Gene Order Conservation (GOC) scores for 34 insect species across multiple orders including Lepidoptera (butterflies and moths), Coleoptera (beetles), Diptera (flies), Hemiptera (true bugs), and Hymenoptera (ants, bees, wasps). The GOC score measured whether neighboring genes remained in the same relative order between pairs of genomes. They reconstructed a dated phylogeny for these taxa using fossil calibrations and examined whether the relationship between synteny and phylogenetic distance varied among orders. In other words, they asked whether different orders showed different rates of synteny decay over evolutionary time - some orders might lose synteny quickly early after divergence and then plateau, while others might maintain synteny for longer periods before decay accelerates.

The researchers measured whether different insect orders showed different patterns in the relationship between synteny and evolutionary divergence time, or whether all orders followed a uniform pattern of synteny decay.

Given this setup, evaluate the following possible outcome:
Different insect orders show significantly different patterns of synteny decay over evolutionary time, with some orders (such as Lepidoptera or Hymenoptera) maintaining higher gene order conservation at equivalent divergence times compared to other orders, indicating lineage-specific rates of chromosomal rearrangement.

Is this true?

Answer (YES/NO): NO